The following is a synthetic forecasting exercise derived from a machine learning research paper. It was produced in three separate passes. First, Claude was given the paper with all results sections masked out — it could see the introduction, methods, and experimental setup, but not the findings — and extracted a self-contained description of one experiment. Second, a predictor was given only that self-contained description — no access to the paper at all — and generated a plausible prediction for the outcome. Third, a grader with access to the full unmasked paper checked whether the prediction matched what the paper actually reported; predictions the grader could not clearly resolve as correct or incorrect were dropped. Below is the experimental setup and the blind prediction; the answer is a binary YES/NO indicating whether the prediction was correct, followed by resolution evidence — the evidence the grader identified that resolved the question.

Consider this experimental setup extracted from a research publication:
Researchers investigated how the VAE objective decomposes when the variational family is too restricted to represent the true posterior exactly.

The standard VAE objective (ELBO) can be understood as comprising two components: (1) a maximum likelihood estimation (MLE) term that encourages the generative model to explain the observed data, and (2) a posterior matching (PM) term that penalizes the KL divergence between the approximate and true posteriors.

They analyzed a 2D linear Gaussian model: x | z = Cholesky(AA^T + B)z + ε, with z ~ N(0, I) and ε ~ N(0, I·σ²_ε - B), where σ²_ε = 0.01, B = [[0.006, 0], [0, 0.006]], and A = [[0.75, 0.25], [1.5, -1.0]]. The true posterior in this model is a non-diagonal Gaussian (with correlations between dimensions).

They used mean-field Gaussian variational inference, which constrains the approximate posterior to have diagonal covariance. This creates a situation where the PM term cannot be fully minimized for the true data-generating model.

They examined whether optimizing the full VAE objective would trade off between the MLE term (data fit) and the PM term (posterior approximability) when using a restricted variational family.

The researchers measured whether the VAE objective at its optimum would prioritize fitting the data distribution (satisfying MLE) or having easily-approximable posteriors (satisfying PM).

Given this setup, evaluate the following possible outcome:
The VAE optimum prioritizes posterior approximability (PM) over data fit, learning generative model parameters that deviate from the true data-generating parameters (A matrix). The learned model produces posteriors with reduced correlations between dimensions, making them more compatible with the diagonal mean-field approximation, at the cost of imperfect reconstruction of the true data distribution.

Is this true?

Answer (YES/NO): YES